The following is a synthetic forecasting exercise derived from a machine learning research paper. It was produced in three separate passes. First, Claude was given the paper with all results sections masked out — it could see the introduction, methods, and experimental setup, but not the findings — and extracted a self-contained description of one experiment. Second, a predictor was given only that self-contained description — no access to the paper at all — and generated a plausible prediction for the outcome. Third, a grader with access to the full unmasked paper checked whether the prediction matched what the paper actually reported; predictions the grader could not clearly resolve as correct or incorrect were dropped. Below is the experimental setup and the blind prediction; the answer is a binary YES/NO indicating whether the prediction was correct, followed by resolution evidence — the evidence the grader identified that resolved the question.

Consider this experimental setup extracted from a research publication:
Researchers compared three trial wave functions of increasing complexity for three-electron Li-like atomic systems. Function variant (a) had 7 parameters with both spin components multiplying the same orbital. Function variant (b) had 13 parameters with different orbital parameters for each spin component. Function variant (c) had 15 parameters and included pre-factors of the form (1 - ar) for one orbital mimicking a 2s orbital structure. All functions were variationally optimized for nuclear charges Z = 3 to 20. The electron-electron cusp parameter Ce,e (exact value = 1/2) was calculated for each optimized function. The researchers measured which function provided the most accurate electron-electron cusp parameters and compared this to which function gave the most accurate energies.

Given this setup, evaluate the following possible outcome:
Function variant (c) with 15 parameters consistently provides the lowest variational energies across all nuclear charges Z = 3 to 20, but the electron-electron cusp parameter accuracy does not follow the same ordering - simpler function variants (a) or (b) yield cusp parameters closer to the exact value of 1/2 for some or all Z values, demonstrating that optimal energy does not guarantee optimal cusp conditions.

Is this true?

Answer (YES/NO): YES